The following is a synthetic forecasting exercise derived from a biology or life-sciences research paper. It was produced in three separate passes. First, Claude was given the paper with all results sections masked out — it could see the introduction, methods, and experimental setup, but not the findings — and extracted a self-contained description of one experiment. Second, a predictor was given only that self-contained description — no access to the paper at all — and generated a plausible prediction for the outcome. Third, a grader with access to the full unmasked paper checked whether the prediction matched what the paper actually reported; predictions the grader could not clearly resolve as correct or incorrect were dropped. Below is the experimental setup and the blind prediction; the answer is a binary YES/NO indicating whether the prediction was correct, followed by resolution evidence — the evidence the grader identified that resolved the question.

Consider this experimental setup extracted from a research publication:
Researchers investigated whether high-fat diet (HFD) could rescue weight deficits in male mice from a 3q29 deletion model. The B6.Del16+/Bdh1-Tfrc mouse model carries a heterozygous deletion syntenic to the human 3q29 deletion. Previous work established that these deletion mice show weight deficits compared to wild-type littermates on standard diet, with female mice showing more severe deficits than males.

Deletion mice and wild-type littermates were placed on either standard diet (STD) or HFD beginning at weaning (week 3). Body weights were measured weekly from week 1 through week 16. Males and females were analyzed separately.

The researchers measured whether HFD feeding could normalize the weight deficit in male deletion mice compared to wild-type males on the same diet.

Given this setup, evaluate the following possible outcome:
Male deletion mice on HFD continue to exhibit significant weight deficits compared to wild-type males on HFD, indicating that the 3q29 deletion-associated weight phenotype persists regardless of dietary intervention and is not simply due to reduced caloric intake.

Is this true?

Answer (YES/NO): YES